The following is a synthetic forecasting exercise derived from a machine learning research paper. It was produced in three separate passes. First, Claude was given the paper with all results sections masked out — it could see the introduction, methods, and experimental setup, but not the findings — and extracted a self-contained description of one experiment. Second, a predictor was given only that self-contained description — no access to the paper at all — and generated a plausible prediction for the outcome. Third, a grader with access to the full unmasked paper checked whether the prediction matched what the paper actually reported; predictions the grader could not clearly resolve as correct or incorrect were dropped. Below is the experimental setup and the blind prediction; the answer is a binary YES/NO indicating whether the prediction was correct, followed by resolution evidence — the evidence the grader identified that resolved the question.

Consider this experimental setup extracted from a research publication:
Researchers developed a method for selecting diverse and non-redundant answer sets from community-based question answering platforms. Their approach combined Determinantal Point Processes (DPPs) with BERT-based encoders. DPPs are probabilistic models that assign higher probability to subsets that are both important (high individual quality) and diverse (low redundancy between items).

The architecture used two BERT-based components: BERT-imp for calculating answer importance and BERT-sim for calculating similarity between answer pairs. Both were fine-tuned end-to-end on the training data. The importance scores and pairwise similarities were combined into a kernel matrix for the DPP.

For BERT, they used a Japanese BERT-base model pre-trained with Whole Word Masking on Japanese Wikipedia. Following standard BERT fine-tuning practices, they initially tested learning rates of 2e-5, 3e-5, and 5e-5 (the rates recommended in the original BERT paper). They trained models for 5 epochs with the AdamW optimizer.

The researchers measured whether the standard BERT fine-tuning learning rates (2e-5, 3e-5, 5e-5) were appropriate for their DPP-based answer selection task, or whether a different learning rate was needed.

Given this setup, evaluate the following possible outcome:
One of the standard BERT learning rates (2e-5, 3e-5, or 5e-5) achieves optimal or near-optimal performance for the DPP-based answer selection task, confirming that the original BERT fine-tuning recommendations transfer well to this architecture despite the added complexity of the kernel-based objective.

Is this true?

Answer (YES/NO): NO